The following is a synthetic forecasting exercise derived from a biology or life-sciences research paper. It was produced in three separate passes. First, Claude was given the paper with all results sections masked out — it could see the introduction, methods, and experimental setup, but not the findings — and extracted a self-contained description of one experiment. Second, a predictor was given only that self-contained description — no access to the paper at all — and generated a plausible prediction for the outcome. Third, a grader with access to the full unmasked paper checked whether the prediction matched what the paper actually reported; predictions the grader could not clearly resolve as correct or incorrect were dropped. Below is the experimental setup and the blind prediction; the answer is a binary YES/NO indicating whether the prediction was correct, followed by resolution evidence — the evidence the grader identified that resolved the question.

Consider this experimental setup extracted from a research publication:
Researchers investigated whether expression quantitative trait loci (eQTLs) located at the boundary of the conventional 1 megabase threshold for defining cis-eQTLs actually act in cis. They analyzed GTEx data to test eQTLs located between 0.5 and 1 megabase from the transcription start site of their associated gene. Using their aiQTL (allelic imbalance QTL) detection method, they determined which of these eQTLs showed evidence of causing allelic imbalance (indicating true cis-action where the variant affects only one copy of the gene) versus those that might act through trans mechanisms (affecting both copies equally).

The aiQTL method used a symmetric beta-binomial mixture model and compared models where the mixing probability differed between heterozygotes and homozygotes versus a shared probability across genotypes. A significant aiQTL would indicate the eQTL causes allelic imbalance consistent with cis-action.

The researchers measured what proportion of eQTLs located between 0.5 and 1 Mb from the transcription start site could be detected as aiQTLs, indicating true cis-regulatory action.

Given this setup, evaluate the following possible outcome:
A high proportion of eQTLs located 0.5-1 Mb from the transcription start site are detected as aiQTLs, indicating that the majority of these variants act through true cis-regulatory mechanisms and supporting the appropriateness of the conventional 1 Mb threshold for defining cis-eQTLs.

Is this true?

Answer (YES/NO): NO